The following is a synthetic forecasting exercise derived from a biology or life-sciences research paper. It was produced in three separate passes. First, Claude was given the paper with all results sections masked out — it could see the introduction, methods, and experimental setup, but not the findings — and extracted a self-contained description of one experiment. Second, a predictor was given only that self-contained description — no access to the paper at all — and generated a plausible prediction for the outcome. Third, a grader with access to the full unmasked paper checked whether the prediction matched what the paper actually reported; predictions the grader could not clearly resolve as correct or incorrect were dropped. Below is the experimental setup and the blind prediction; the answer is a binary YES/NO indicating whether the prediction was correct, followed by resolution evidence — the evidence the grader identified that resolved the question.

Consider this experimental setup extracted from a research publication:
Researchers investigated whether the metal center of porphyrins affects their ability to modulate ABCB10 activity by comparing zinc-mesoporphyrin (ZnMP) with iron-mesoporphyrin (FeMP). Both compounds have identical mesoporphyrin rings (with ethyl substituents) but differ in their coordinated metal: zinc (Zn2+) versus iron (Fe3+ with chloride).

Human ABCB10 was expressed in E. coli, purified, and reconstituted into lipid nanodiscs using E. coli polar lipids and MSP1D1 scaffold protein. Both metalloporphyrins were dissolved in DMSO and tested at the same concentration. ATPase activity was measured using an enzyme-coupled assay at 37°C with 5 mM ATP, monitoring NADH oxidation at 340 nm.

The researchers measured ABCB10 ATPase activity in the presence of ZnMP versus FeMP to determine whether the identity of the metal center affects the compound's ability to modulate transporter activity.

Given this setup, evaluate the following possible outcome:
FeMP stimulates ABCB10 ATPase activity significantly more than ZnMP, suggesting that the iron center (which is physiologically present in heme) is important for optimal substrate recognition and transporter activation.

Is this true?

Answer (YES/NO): NO